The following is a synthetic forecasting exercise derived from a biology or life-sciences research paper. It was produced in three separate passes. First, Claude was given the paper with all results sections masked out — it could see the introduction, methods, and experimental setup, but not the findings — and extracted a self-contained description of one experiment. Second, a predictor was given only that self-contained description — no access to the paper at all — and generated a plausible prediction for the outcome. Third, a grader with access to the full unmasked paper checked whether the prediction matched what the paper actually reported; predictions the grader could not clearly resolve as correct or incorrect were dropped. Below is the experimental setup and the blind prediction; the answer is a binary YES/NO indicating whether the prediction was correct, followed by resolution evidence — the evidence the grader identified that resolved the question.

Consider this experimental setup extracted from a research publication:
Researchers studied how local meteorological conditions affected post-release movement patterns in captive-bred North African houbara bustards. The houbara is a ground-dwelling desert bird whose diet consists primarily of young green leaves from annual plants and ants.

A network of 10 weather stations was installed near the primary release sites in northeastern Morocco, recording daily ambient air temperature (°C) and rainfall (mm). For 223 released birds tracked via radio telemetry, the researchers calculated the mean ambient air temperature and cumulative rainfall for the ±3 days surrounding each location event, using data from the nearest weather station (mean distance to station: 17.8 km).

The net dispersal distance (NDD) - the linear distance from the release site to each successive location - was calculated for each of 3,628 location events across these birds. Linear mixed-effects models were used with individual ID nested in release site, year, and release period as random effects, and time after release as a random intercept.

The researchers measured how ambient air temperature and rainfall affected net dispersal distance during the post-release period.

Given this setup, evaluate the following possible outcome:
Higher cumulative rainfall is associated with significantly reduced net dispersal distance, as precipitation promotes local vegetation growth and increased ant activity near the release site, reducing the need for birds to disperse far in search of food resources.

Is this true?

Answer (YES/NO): YES